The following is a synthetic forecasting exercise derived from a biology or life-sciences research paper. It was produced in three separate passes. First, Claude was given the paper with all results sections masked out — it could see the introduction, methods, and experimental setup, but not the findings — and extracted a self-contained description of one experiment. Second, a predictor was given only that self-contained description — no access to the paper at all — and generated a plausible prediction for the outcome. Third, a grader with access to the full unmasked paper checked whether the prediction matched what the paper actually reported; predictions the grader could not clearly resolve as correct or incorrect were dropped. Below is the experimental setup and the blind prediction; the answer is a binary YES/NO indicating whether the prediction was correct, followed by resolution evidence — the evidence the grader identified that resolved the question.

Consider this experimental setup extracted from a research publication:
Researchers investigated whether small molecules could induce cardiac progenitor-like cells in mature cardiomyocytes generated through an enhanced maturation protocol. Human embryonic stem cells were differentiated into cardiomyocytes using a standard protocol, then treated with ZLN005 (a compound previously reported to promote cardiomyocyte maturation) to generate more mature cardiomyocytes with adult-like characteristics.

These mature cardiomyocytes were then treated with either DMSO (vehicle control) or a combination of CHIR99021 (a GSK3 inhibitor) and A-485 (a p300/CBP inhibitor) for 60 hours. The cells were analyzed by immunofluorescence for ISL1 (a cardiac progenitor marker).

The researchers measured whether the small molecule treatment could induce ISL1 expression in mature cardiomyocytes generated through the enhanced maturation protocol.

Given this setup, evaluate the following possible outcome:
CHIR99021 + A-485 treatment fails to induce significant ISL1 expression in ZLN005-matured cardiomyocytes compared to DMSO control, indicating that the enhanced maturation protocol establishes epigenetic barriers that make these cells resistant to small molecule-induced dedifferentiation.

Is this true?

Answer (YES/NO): NO